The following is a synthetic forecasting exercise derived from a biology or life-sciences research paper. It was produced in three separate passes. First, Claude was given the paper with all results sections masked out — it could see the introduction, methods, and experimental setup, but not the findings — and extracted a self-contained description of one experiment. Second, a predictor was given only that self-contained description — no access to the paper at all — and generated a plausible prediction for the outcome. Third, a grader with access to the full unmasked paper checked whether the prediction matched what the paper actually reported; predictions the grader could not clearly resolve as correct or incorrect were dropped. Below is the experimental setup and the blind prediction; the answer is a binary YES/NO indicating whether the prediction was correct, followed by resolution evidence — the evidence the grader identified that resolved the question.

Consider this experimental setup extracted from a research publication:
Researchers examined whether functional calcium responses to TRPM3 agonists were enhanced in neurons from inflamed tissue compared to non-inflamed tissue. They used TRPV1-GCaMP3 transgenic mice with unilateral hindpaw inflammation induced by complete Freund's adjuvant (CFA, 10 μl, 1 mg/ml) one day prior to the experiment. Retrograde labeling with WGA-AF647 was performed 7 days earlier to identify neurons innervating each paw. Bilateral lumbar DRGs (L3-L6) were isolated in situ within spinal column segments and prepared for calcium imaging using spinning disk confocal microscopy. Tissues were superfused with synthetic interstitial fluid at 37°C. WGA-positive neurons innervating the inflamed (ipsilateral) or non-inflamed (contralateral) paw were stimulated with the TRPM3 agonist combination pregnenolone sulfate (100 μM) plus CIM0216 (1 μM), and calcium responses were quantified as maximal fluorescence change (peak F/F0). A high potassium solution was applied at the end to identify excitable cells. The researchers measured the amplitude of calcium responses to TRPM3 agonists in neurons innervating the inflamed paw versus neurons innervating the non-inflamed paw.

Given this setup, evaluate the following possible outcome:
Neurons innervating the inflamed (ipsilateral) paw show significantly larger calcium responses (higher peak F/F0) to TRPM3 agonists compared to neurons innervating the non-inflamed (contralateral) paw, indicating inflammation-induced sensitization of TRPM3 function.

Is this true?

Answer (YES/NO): YES